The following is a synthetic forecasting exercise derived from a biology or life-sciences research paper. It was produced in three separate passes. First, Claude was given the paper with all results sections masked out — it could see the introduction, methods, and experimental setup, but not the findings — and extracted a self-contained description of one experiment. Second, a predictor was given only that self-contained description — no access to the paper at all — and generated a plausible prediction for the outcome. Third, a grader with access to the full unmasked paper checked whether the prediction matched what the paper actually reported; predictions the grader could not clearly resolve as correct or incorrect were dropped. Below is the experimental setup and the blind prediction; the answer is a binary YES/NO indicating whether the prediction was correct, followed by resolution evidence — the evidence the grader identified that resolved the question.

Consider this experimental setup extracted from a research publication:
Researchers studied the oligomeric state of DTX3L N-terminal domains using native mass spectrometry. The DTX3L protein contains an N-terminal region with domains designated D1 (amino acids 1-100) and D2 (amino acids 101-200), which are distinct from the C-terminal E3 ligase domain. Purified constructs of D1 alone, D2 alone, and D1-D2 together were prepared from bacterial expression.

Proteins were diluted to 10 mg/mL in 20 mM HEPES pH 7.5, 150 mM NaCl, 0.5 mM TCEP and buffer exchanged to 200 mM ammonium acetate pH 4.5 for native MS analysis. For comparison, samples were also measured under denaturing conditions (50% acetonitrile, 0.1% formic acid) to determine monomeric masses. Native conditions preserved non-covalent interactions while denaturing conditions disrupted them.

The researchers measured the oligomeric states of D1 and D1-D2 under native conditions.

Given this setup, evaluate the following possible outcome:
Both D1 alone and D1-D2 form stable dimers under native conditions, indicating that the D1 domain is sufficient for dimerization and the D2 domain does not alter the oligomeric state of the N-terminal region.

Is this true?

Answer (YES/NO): NO